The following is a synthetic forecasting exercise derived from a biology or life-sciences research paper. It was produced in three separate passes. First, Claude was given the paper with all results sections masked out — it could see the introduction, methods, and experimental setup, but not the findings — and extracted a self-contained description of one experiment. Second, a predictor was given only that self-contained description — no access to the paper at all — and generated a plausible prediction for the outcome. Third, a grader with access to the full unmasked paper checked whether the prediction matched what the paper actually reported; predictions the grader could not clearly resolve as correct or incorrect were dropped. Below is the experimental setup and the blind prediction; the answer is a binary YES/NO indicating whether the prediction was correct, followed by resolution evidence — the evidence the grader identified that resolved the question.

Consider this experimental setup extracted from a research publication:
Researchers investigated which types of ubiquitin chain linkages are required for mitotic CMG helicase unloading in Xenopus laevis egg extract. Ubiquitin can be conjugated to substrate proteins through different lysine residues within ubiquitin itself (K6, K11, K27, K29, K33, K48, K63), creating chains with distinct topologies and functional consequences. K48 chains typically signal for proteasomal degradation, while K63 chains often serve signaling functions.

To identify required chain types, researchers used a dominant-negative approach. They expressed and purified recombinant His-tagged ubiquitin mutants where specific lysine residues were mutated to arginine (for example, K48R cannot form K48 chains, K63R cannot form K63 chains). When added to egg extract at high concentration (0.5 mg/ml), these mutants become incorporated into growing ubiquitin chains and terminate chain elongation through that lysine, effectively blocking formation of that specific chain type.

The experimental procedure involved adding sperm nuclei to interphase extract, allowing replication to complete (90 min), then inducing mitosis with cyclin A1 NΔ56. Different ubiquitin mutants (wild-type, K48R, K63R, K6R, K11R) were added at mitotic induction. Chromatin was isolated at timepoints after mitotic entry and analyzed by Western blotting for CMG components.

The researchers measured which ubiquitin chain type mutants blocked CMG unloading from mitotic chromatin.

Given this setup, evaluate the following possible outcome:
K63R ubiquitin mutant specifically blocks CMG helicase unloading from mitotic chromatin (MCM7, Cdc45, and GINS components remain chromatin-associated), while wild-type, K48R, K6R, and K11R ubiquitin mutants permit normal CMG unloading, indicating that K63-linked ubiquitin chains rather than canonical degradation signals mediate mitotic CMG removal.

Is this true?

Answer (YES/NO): NO